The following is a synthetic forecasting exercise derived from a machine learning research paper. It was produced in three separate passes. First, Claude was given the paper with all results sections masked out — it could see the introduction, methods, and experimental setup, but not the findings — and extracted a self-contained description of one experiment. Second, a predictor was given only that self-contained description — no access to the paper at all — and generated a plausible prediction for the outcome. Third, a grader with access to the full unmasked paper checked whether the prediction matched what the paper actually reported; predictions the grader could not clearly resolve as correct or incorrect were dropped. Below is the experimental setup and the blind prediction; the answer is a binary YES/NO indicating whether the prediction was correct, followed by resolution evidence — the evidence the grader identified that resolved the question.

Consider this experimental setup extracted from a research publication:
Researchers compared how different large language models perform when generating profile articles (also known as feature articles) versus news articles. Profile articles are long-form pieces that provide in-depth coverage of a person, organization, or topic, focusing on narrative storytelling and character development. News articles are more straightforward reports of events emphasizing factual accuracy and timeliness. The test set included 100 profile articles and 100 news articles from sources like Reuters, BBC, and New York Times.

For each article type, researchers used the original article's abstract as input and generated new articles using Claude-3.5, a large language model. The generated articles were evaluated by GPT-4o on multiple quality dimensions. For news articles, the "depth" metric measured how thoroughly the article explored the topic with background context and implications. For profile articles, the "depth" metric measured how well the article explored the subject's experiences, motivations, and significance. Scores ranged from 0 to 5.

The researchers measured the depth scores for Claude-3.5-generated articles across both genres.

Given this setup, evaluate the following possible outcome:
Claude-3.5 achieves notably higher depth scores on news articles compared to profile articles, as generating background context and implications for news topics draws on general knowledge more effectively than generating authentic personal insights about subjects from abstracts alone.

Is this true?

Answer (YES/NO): NO